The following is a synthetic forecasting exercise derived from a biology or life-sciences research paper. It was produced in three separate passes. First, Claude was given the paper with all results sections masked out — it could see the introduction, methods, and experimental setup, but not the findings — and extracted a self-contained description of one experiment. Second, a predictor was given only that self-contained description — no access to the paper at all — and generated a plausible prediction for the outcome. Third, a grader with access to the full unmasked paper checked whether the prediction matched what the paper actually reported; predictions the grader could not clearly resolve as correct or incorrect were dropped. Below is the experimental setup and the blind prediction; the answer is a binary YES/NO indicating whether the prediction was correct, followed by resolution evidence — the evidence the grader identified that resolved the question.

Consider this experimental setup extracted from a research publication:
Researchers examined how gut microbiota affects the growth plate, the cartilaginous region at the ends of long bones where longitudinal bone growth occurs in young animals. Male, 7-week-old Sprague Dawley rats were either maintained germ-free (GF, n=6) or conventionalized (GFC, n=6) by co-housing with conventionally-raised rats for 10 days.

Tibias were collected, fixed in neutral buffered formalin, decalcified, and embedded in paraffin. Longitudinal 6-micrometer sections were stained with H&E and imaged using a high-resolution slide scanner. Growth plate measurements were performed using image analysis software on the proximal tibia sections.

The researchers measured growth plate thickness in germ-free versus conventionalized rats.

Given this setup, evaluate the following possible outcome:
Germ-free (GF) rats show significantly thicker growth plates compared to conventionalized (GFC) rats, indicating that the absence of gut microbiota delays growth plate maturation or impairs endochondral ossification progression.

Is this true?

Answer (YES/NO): NO